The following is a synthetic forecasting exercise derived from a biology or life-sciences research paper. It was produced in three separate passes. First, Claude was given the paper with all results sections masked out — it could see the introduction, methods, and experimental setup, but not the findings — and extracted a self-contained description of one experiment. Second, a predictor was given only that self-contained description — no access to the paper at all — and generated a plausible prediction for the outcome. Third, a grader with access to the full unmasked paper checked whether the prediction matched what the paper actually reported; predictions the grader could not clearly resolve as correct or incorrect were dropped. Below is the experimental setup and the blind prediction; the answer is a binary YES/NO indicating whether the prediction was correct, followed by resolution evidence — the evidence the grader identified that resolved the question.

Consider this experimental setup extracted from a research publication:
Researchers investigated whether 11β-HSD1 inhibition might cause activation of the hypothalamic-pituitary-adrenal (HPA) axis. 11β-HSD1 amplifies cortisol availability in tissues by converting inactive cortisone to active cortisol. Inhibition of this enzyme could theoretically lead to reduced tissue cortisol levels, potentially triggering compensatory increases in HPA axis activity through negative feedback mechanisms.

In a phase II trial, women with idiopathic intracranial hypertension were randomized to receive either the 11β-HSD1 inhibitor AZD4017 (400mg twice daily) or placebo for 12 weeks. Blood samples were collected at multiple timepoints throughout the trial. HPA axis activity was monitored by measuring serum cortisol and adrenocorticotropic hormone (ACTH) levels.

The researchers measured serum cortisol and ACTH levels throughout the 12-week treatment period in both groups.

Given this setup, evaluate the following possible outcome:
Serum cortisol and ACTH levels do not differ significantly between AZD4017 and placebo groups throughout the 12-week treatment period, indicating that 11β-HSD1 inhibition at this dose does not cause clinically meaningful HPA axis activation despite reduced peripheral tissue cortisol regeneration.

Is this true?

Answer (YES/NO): NO